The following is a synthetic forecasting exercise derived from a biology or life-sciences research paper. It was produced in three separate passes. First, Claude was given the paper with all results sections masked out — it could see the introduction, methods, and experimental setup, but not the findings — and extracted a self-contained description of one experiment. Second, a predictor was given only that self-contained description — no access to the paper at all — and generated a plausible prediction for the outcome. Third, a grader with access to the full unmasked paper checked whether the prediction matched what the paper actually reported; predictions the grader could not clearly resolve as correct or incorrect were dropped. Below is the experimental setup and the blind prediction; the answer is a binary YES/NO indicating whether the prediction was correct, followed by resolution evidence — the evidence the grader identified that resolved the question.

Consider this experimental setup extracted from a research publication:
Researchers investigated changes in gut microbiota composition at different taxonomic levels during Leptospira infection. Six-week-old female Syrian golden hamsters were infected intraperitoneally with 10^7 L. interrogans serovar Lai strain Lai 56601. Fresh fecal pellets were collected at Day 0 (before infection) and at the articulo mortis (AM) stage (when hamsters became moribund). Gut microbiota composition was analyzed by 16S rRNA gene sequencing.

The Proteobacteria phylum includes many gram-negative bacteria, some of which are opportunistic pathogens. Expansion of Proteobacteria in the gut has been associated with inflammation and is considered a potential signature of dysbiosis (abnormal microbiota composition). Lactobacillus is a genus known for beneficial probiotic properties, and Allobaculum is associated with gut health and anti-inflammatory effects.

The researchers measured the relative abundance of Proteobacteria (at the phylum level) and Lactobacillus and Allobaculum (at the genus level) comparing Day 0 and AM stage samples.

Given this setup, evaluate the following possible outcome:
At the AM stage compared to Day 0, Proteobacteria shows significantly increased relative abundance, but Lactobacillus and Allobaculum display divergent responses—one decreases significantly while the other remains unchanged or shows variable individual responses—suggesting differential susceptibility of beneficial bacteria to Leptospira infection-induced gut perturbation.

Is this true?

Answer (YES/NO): NO